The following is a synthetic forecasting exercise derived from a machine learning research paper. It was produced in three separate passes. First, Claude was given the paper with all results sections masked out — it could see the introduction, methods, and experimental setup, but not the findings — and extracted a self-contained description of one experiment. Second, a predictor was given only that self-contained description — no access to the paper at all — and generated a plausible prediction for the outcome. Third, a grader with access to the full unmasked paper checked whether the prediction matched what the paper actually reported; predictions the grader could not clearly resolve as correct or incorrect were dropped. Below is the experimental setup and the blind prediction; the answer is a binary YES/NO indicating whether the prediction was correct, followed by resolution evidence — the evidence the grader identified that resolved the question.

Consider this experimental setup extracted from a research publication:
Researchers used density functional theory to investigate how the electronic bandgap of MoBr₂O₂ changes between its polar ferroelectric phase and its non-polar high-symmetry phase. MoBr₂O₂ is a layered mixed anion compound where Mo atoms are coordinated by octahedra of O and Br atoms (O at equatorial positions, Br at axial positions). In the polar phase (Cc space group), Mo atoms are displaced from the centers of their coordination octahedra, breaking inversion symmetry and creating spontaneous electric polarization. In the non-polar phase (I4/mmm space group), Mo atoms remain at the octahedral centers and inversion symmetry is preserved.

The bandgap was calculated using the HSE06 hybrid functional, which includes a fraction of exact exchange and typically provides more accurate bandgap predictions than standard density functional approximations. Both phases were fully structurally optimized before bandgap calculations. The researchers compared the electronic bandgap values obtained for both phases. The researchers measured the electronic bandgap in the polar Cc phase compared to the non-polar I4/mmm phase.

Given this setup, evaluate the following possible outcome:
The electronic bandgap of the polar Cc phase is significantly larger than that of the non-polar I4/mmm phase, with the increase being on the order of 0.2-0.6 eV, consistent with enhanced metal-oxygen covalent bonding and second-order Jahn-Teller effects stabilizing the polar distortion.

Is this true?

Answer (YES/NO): NO